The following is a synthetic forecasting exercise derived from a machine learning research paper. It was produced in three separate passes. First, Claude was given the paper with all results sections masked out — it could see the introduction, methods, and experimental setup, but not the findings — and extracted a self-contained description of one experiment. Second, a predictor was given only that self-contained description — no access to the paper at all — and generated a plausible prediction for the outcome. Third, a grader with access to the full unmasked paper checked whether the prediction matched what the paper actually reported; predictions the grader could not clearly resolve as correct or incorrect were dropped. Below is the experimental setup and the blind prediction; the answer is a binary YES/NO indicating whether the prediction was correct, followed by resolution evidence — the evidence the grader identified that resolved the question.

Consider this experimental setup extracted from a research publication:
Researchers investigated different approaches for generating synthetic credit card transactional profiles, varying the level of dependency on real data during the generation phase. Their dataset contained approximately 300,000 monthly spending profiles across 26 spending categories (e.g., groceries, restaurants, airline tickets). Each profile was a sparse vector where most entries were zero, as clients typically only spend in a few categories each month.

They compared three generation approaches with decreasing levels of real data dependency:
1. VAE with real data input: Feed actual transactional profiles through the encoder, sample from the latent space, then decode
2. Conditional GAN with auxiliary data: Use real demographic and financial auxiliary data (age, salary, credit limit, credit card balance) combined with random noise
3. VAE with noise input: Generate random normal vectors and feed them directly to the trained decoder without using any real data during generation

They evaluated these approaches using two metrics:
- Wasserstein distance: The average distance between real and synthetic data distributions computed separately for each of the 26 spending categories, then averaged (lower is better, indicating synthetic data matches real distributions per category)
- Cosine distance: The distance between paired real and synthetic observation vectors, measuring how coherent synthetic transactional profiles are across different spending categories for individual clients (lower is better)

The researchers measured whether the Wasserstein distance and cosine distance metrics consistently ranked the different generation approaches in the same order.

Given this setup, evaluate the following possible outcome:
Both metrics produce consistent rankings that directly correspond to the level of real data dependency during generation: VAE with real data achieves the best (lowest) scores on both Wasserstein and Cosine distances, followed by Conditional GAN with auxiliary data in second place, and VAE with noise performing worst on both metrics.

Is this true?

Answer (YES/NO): NO